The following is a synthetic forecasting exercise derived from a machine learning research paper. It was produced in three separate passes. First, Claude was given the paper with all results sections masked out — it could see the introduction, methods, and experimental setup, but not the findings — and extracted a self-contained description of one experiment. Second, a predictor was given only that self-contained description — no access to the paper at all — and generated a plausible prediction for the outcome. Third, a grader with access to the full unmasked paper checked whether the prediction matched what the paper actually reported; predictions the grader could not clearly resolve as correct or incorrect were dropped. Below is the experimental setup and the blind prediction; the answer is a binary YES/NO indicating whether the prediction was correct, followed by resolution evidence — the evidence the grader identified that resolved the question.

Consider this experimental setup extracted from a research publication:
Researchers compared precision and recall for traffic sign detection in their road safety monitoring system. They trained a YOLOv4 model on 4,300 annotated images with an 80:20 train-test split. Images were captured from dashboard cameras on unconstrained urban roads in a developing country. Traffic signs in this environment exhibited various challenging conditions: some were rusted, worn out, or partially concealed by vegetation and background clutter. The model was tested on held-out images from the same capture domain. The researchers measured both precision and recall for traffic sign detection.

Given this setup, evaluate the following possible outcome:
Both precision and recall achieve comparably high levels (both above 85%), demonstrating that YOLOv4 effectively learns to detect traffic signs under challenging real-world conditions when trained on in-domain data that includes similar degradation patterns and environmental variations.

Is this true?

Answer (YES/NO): NO